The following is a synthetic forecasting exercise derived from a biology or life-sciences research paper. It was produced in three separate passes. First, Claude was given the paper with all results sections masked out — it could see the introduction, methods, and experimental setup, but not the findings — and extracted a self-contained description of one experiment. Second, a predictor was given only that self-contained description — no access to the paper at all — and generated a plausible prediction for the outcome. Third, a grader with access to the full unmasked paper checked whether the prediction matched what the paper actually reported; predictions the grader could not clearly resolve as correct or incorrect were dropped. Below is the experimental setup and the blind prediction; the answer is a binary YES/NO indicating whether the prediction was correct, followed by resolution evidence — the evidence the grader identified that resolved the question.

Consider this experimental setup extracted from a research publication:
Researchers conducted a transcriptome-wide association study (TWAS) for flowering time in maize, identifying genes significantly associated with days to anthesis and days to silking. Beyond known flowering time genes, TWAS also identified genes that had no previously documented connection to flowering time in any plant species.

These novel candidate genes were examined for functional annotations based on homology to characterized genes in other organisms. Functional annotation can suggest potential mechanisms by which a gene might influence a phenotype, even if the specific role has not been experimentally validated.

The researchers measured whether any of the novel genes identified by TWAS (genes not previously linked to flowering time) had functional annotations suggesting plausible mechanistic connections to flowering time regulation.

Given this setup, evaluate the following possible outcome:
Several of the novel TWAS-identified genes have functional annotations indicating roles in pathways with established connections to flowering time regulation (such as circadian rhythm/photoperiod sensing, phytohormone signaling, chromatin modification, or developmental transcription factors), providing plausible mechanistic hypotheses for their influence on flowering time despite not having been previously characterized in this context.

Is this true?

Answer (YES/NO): YES